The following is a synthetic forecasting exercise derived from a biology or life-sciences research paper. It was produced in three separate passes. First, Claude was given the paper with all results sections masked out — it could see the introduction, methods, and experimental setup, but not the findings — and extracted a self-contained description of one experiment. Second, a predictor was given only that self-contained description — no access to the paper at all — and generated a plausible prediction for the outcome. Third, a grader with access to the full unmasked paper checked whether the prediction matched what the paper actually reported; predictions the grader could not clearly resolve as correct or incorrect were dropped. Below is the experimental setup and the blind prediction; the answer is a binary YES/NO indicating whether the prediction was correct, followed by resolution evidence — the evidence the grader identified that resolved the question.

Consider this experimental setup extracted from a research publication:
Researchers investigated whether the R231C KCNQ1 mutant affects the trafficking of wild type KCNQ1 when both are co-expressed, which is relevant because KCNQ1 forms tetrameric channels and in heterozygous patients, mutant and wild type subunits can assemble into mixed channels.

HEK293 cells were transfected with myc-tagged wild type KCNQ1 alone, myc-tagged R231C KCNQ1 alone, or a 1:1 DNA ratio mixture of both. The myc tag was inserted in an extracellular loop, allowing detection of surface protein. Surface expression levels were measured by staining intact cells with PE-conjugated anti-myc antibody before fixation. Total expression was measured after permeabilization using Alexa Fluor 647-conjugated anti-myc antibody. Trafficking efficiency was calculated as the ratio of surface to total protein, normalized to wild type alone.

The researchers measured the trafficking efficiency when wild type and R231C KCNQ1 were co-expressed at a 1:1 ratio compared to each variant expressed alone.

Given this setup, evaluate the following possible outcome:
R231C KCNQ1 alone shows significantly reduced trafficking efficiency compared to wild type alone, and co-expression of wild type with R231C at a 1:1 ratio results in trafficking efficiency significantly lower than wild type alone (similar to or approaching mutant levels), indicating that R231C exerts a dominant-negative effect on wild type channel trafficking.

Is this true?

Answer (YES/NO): NO